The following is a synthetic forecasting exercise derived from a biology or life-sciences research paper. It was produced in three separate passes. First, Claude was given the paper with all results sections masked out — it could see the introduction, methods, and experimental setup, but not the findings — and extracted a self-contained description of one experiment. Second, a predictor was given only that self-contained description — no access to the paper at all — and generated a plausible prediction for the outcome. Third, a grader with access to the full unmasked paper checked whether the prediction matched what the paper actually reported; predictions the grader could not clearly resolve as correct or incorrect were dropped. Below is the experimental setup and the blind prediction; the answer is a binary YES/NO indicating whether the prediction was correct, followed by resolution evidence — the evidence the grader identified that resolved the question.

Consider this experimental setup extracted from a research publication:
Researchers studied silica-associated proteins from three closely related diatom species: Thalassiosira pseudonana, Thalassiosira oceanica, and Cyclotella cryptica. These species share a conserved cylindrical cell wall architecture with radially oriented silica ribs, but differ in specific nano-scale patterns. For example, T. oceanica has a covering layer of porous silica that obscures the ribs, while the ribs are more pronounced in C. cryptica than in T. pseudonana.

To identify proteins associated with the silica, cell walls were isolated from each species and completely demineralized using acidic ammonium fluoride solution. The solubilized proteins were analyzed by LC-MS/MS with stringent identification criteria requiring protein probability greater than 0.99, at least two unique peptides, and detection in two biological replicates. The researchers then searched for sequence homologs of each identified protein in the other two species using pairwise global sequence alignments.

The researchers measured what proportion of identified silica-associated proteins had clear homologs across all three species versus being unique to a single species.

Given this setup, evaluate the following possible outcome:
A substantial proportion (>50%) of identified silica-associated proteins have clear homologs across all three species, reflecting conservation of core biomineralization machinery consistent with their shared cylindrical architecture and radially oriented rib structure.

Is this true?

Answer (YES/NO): NO